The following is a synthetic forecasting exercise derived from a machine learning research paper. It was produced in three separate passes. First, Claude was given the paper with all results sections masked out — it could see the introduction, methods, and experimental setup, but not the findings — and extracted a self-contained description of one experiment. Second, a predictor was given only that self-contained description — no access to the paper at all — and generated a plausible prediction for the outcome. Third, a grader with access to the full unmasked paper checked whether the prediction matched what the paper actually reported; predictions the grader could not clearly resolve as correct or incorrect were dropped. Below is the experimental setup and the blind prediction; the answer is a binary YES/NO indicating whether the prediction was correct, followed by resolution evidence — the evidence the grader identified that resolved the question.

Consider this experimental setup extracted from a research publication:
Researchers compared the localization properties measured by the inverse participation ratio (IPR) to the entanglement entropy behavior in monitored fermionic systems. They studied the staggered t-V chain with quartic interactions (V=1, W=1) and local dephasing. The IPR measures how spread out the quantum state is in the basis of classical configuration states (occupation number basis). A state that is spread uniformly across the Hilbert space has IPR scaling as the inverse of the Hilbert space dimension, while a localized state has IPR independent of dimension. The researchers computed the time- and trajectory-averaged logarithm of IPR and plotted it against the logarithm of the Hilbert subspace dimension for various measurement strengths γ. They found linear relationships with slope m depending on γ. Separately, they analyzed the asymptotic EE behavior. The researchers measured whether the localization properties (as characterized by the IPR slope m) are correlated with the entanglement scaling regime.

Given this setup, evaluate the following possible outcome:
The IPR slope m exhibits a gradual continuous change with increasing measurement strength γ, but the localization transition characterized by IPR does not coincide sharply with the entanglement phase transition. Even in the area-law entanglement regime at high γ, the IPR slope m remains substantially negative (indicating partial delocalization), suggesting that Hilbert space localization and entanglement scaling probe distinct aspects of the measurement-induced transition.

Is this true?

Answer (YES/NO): YES